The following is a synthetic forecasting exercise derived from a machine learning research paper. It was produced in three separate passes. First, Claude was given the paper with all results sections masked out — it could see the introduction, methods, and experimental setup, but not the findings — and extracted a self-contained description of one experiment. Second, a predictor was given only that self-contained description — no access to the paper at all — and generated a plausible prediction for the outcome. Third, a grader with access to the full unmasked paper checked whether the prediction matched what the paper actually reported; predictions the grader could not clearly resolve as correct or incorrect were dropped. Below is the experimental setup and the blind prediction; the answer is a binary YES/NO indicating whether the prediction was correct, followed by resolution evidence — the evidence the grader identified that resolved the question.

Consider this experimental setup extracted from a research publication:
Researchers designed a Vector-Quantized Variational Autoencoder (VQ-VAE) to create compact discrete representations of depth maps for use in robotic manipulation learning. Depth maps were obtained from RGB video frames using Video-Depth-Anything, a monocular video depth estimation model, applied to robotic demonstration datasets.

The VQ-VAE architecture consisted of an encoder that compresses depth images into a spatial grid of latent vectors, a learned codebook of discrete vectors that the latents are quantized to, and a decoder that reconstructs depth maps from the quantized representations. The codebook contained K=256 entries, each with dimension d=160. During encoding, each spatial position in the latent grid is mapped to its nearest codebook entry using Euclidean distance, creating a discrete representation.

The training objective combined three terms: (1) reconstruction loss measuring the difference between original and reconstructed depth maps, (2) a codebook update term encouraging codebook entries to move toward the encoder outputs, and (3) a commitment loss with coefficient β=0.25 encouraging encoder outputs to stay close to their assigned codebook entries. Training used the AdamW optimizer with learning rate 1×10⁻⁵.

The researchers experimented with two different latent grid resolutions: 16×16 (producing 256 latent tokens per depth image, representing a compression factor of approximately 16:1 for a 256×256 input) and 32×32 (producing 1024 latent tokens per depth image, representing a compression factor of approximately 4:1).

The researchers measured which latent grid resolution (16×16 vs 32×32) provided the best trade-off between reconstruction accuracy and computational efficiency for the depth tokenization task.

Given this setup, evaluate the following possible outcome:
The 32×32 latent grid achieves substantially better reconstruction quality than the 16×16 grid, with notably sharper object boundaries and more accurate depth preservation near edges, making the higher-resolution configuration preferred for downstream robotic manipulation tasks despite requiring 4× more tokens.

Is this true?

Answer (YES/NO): NO